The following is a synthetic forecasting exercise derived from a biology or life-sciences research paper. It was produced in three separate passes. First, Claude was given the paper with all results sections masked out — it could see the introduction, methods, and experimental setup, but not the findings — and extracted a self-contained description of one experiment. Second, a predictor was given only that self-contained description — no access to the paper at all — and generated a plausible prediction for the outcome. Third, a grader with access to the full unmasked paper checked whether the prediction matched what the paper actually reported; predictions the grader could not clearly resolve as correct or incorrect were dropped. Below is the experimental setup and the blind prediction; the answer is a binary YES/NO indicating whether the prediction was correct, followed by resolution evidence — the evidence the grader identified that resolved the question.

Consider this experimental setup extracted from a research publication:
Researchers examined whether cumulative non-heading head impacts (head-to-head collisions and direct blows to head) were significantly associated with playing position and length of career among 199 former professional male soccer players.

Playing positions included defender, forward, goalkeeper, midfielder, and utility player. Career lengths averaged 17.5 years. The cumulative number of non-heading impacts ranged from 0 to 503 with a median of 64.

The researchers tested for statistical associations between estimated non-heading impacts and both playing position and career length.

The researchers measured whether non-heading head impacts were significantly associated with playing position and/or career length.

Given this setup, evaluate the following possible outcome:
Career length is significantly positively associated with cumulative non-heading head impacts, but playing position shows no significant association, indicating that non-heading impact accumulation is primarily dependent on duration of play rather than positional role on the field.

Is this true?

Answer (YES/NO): NO